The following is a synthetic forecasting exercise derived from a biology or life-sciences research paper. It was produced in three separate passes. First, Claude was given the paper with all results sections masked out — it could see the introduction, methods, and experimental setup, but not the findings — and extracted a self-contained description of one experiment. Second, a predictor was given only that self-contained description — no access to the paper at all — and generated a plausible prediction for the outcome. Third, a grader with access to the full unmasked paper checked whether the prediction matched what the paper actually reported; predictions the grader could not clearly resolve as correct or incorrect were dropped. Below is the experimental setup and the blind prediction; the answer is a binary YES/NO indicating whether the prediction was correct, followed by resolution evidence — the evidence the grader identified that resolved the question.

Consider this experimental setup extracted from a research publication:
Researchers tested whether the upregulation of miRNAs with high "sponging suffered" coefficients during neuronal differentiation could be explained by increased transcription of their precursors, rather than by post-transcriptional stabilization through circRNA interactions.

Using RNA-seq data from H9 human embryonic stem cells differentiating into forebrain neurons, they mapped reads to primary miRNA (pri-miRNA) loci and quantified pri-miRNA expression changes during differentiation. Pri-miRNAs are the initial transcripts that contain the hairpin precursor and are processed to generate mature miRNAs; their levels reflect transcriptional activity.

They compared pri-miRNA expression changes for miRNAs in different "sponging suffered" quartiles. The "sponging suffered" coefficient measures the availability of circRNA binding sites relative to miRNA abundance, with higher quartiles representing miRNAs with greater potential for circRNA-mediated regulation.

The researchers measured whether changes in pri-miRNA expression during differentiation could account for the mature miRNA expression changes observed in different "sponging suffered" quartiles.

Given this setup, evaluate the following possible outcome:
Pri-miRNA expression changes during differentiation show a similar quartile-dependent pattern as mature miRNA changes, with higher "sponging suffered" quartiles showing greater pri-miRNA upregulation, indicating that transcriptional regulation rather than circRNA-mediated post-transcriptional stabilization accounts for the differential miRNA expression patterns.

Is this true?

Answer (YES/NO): NO